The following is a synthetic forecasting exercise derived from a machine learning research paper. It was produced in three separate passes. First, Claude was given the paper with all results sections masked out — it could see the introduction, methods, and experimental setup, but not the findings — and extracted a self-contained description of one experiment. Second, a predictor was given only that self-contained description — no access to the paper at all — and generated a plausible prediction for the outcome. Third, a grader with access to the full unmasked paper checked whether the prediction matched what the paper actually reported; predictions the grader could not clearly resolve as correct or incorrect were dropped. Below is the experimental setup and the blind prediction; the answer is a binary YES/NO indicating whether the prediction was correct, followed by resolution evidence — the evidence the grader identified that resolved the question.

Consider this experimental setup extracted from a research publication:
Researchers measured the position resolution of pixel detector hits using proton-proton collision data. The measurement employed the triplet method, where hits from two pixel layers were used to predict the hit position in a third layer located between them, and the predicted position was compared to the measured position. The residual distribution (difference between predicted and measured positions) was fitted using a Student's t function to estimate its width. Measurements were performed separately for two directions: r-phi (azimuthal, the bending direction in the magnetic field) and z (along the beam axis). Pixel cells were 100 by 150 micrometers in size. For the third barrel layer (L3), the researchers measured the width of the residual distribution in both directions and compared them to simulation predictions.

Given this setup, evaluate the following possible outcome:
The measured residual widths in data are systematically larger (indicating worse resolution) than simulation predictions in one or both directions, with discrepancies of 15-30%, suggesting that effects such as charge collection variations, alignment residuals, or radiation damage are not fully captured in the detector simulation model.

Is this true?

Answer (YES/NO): NO